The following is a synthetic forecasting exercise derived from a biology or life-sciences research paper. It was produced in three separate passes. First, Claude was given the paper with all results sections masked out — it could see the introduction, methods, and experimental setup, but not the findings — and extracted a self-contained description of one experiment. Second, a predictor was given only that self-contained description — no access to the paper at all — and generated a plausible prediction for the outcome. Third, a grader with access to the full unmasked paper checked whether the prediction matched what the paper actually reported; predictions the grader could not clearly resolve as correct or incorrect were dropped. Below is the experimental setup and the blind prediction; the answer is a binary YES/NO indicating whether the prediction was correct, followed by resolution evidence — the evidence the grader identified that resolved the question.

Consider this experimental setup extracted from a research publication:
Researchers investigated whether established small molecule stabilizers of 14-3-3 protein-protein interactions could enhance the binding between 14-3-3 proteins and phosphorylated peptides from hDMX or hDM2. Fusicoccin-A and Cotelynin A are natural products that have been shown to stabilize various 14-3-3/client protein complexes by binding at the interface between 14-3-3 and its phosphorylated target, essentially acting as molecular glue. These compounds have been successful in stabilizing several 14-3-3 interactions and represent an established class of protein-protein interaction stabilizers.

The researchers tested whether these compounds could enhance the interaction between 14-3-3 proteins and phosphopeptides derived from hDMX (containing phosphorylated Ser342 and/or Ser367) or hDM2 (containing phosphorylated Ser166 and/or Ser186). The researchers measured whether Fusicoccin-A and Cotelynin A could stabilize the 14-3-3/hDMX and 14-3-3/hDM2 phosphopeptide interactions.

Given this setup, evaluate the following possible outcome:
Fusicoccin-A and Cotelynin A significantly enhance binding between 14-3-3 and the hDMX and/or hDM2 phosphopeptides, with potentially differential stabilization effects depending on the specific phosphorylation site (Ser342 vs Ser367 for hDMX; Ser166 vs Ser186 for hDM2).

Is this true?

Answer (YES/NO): NO